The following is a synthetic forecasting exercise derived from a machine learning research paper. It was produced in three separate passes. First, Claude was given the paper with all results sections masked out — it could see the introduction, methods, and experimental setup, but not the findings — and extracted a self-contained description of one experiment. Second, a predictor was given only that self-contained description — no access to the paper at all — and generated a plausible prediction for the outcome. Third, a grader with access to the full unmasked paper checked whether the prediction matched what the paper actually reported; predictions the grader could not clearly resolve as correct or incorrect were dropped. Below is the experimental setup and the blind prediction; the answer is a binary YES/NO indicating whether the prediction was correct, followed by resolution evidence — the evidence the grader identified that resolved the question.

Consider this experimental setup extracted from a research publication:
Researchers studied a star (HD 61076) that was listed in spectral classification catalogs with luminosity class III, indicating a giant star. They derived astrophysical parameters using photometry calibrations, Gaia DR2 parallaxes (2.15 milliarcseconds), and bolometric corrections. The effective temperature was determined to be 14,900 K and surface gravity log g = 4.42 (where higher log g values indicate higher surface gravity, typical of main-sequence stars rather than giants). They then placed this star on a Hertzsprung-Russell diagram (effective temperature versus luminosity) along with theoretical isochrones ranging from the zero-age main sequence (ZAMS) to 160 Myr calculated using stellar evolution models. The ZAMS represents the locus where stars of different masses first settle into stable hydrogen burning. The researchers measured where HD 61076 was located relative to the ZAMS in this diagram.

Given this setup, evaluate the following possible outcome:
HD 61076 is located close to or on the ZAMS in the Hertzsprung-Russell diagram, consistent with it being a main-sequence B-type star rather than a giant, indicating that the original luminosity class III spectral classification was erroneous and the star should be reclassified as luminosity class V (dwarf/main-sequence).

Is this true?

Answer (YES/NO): NO